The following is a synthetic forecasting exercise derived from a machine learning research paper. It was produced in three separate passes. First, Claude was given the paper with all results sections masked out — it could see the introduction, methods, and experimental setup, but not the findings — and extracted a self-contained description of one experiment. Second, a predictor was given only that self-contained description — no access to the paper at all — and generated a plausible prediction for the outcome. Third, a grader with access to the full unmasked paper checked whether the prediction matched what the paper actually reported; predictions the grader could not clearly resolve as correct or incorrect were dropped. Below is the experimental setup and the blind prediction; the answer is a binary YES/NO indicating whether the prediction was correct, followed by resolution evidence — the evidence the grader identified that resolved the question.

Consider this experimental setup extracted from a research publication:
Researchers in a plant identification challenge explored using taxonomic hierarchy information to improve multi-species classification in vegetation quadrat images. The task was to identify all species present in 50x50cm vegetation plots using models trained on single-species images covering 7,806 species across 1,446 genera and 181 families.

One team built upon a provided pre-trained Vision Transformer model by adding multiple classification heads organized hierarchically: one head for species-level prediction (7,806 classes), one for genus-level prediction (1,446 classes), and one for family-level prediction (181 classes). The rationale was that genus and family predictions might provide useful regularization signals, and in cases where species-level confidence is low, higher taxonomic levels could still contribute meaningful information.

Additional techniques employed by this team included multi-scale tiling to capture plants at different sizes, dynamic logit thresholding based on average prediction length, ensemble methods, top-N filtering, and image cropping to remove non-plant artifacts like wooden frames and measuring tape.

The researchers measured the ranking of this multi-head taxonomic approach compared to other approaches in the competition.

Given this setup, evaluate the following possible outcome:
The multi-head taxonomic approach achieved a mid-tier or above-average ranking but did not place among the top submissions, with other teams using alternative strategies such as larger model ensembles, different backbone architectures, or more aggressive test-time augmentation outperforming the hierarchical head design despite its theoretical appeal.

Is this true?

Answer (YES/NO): NO